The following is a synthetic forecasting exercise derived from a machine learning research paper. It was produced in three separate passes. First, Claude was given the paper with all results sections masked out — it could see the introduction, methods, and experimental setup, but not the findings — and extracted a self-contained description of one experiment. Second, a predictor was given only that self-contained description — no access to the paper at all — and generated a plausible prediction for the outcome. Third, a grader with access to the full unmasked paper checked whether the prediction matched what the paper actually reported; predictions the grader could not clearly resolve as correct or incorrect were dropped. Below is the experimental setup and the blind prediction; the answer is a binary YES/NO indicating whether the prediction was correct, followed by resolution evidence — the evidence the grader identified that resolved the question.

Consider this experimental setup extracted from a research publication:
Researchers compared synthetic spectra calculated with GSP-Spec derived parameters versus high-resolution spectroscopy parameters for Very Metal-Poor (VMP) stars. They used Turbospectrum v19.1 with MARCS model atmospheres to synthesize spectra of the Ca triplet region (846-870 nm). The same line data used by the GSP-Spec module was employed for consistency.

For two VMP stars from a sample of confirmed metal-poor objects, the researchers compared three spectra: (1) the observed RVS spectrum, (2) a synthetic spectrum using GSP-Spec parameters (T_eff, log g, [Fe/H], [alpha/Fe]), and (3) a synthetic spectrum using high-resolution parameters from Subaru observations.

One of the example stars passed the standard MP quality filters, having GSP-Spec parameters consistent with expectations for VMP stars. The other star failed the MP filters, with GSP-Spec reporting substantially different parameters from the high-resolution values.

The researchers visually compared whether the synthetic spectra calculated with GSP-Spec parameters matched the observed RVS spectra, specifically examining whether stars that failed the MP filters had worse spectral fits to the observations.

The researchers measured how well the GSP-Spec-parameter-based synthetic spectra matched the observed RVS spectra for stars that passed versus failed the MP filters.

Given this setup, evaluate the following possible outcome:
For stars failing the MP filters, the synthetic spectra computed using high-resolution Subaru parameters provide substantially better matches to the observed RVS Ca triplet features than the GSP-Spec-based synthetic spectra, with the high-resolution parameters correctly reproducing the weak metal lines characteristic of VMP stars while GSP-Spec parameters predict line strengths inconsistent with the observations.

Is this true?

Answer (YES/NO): NO